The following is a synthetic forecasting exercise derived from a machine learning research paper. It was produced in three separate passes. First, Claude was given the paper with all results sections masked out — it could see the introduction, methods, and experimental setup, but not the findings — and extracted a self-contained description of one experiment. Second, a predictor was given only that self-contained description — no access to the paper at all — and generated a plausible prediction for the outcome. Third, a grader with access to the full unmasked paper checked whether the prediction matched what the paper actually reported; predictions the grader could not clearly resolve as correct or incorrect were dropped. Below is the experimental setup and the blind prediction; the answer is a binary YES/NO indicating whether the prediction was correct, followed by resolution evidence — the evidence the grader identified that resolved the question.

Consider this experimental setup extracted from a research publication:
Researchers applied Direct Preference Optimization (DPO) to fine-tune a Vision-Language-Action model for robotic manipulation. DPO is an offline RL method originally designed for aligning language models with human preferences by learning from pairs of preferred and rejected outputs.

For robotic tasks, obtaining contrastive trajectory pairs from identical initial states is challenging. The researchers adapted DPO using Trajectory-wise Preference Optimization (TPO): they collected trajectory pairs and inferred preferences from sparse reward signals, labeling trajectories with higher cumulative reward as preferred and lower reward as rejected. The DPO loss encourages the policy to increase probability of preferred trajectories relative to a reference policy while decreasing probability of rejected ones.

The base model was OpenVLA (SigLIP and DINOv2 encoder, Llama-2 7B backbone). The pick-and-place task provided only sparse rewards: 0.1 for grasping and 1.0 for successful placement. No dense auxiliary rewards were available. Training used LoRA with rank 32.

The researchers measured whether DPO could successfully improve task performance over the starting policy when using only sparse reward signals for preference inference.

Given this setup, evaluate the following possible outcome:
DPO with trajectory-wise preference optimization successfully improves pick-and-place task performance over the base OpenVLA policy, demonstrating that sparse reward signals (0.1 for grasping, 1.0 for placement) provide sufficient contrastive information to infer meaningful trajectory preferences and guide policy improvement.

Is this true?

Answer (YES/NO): NO